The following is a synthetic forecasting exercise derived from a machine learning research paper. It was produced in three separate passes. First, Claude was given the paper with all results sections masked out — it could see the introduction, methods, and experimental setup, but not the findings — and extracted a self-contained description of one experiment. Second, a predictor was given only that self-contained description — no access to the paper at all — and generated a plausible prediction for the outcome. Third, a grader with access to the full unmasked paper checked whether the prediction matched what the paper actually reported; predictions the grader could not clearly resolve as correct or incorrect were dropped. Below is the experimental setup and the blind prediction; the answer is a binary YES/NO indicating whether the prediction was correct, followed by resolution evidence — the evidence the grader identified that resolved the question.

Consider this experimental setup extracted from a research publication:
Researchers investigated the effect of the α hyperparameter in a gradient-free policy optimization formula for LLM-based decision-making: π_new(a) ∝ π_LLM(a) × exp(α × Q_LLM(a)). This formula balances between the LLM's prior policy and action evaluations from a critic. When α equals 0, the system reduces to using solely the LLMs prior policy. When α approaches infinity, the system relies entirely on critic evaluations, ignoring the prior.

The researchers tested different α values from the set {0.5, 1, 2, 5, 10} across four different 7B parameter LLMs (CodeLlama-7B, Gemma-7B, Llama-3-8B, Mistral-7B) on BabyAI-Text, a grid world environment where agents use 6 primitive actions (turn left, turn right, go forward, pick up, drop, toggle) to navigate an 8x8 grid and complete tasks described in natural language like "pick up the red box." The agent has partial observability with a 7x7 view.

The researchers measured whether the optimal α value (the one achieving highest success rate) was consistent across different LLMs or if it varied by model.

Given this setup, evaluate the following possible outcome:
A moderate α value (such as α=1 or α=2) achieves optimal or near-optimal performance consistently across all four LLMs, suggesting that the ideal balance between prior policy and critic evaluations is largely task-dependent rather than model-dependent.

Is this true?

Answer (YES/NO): NO